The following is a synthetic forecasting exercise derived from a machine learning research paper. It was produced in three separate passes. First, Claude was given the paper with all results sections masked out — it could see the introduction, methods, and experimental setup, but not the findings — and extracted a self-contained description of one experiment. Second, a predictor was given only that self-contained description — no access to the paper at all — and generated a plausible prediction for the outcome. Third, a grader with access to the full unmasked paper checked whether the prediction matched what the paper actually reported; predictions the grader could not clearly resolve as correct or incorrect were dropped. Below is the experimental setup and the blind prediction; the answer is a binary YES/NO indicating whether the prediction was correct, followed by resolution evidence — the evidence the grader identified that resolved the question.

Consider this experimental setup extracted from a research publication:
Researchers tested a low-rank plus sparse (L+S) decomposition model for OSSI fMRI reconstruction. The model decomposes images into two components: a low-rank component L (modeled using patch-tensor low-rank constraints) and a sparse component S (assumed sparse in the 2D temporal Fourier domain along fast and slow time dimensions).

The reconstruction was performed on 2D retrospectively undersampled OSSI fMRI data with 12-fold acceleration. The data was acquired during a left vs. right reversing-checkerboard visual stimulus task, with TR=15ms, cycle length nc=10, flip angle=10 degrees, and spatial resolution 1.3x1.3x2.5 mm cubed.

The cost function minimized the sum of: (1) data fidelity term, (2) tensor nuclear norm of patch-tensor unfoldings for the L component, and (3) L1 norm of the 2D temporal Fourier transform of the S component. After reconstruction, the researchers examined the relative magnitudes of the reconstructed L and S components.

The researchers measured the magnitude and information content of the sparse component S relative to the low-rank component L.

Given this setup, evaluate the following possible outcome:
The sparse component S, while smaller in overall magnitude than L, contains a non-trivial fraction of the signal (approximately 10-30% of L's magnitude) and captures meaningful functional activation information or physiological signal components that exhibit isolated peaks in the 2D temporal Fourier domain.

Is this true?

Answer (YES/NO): NO